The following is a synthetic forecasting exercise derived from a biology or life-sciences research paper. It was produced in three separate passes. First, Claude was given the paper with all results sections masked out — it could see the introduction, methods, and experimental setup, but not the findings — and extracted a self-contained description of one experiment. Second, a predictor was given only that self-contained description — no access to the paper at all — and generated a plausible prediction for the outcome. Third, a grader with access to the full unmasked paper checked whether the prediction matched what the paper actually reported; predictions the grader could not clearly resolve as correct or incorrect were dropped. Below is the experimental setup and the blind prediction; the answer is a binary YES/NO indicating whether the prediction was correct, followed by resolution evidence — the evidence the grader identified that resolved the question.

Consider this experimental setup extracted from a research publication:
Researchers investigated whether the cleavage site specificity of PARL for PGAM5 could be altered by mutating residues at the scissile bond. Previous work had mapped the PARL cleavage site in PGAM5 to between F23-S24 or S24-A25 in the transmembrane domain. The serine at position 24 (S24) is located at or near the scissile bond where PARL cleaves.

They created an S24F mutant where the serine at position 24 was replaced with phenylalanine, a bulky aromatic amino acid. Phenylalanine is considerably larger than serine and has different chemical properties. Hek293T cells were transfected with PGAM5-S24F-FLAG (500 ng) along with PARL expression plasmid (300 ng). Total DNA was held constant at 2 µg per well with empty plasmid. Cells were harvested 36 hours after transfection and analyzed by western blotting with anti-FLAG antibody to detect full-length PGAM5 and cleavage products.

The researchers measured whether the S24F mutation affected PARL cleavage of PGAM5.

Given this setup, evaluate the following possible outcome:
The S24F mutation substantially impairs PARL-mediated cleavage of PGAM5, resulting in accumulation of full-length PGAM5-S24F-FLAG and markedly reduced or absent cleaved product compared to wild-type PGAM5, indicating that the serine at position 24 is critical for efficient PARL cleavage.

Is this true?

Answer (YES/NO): YES